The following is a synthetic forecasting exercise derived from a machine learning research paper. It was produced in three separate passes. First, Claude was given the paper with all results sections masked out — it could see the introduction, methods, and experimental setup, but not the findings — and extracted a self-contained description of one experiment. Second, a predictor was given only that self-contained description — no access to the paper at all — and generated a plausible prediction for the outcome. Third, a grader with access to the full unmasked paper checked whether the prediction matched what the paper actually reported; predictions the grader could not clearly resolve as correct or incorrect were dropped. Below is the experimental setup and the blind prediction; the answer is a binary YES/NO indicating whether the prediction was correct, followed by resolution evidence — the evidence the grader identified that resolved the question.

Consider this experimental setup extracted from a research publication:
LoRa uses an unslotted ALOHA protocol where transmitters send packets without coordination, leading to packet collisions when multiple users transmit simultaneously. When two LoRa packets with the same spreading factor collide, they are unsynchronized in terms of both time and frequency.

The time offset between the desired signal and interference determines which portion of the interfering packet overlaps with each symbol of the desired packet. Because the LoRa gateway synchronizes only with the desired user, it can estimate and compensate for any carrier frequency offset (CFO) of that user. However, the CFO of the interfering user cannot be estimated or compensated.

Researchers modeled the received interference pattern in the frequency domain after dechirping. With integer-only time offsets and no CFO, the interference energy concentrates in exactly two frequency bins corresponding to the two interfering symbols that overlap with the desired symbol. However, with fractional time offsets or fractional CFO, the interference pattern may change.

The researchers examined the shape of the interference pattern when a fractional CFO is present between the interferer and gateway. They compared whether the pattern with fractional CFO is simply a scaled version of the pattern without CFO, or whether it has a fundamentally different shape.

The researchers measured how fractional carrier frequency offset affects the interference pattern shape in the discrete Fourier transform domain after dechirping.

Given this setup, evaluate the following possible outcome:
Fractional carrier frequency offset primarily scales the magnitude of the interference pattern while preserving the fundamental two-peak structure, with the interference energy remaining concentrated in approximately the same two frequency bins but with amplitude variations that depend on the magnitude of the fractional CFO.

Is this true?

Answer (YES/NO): NO